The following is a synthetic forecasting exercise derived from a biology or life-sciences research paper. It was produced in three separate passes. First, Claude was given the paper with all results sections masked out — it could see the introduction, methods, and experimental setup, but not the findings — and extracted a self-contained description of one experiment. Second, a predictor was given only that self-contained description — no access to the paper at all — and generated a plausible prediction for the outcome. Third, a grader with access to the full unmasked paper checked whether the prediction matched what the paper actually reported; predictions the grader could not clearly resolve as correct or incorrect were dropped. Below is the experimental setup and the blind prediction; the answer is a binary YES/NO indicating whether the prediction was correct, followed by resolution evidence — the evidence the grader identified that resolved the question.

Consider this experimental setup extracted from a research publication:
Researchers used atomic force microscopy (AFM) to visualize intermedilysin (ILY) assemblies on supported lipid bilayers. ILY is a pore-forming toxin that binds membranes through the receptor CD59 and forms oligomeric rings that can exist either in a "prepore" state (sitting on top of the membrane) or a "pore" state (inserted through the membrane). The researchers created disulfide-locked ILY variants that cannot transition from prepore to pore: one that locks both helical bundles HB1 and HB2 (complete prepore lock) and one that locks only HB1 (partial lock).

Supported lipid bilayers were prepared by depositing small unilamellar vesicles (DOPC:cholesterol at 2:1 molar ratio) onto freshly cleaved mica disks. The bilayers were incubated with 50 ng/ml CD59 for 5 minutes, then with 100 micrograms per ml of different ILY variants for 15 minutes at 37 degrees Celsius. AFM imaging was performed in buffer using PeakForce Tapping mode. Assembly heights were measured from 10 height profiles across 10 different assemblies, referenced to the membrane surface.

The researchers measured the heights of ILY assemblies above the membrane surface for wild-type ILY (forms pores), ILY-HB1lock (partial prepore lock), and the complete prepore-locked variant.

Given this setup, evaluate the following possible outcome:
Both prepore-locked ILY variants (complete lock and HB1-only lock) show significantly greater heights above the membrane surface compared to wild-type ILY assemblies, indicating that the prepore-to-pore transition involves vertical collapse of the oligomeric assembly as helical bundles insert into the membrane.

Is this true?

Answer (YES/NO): NO